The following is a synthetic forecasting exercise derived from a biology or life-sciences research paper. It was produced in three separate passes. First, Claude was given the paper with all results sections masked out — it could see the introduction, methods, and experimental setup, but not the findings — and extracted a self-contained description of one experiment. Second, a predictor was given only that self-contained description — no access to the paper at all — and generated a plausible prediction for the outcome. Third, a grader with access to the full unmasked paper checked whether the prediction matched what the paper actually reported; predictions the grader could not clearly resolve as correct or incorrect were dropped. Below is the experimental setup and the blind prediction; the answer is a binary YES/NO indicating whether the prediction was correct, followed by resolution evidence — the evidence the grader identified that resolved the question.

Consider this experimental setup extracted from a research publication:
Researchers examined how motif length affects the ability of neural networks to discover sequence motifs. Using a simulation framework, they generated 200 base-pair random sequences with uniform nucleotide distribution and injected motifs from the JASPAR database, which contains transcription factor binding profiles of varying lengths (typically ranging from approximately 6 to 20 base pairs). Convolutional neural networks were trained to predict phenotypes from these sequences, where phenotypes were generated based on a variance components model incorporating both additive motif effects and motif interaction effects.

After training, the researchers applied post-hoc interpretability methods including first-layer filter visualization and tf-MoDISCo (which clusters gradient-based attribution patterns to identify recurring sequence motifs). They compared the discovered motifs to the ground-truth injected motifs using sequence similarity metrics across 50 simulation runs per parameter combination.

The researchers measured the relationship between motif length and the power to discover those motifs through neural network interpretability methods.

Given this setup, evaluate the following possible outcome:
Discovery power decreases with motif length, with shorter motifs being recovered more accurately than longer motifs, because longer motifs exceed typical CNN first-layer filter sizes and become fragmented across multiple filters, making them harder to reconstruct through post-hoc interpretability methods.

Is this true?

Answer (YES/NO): NO